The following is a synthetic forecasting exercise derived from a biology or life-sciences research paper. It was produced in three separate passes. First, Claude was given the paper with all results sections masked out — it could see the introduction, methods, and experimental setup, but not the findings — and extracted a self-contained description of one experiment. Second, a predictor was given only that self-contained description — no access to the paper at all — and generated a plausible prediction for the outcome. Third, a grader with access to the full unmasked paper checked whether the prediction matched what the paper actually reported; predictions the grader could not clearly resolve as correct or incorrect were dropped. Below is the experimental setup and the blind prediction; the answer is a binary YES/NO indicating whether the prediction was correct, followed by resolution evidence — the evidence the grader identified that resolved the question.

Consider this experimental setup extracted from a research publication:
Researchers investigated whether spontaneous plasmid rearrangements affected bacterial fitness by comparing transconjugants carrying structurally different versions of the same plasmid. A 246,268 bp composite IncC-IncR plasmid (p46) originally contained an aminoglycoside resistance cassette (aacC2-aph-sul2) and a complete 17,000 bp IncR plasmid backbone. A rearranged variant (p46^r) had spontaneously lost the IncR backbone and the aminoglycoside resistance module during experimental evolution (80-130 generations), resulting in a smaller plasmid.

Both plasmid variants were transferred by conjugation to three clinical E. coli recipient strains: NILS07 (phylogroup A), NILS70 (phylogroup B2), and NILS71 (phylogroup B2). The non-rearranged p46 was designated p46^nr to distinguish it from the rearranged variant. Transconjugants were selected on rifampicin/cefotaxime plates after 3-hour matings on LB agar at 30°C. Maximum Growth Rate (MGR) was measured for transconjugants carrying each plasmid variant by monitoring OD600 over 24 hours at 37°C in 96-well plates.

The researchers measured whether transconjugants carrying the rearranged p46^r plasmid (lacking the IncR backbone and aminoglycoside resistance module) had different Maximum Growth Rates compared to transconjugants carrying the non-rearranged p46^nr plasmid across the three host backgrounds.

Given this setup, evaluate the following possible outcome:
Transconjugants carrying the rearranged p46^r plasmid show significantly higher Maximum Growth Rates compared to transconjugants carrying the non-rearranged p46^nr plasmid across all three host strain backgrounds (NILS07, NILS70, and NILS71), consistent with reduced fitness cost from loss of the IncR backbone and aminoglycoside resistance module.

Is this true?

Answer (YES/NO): NO